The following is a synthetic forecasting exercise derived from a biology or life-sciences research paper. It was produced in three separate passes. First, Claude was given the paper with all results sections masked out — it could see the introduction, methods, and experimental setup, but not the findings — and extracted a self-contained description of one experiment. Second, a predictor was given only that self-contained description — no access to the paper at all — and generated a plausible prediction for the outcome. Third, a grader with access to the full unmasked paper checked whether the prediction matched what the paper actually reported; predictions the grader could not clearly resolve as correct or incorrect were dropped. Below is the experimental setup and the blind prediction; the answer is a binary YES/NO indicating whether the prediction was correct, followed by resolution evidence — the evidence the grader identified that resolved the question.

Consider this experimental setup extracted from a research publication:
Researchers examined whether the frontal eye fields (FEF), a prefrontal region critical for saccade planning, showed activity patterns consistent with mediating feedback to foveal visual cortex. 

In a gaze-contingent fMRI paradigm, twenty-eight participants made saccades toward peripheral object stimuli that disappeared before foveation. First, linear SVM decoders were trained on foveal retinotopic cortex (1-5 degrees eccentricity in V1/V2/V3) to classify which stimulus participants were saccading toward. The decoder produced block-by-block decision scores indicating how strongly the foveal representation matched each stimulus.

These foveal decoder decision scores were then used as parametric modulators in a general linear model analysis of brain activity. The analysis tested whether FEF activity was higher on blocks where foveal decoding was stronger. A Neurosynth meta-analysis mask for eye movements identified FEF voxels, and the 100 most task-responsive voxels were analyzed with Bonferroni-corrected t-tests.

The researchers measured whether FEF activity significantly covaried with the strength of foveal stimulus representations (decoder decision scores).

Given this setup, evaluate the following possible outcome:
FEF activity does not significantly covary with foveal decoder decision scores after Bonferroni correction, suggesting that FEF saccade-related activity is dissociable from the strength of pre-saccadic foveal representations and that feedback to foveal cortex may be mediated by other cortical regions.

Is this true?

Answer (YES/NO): YES